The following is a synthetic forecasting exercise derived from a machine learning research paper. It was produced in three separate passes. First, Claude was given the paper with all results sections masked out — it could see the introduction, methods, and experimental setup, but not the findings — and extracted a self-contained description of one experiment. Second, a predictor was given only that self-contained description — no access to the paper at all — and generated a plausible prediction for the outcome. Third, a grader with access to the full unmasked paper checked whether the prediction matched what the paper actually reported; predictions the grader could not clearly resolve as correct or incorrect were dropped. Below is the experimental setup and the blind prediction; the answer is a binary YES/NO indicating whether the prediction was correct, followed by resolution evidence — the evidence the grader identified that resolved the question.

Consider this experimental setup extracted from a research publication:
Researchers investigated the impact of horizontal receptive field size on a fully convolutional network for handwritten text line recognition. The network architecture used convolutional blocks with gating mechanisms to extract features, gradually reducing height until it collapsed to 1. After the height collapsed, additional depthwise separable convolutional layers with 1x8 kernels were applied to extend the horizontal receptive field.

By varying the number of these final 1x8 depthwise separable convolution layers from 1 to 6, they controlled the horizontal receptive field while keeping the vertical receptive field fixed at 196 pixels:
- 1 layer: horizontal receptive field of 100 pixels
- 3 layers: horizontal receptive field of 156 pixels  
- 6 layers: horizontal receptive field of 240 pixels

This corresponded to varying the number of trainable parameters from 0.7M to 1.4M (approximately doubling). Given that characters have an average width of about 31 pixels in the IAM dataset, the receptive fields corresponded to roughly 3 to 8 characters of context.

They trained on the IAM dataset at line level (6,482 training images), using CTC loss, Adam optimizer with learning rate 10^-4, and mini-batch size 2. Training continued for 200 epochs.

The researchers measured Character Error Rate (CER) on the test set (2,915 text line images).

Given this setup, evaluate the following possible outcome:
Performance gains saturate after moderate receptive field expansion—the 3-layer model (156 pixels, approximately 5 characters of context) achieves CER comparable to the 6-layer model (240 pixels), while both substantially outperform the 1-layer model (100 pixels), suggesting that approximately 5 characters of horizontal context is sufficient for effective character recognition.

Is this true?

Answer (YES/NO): NO